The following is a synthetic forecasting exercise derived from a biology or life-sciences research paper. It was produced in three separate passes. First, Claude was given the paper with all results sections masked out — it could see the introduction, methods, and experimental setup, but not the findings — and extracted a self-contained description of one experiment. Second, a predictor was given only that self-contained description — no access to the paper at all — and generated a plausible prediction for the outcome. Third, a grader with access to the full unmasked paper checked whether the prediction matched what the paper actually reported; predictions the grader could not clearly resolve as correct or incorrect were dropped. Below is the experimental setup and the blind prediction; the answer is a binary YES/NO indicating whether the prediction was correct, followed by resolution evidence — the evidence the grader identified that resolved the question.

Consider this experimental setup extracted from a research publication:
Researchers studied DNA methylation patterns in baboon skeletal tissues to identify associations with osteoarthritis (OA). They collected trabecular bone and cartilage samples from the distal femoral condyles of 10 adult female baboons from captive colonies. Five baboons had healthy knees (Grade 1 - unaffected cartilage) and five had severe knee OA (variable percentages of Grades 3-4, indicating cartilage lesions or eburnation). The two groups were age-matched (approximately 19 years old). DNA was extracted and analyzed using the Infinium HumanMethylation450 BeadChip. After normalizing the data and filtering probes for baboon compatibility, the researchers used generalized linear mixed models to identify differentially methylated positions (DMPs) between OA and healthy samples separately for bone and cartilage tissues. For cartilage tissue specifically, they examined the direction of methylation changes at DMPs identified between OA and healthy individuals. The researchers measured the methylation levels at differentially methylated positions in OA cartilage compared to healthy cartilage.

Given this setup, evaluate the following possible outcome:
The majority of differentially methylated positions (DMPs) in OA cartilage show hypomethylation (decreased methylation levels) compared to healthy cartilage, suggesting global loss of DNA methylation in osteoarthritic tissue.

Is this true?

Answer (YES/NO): YES